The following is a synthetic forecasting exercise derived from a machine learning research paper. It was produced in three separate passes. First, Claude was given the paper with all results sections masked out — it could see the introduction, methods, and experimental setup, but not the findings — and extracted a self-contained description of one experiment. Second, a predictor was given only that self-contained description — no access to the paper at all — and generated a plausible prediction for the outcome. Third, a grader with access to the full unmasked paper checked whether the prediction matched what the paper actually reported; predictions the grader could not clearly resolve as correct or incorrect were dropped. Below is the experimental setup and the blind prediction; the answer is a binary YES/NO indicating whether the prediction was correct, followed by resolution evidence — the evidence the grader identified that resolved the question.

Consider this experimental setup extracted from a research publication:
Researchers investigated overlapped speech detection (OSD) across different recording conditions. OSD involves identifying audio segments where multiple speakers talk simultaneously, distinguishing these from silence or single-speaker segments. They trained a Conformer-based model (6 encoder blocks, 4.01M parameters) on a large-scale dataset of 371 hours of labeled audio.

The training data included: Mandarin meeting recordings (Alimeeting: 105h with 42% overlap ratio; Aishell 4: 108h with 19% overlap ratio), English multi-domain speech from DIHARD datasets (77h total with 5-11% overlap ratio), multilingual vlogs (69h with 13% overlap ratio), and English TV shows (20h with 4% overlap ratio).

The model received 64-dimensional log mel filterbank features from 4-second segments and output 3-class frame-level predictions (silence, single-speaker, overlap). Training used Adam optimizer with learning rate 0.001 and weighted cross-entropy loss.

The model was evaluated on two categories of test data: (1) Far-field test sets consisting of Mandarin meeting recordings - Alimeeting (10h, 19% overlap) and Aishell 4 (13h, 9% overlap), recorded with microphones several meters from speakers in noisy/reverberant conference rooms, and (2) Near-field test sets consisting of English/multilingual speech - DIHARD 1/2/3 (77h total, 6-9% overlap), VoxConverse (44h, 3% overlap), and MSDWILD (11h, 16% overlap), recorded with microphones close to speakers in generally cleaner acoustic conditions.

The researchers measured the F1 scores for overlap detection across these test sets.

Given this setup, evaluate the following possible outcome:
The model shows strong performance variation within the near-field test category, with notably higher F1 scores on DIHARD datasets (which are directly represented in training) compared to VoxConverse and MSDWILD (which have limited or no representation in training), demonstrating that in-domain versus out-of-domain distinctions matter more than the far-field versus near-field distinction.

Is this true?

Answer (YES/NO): NO